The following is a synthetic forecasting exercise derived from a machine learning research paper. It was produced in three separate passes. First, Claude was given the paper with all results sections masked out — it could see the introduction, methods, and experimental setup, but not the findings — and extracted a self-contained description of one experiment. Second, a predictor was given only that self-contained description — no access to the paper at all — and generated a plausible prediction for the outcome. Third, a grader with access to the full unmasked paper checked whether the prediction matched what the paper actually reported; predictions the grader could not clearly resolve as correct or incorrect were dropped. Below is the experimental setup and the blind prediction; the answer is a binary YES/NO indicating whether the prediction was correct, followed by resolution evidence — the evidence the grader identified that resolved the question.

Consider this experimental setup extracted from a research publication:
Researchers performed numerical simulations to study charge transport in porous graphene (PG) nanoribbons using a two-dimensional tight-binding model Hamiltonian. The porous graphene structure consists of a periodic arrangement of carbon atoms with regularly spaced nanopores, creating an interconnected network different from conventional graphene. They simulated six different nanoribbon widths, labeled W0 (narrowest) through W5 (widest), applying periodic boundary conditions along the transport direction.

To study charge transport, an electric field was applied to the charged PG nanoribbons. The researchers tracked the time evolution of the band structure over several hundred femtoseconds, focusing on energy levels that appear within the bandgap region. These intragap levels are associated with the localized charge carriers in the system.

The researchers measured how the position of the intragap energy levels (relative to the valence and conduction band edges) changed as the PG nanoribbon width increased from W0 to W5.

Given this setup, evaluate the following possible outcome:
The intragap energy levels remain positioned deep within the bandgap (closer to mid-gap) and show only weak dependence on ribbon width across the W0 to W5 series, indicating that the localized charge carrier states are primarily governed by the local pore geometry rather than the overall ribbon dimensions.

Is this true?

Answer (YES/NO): NO